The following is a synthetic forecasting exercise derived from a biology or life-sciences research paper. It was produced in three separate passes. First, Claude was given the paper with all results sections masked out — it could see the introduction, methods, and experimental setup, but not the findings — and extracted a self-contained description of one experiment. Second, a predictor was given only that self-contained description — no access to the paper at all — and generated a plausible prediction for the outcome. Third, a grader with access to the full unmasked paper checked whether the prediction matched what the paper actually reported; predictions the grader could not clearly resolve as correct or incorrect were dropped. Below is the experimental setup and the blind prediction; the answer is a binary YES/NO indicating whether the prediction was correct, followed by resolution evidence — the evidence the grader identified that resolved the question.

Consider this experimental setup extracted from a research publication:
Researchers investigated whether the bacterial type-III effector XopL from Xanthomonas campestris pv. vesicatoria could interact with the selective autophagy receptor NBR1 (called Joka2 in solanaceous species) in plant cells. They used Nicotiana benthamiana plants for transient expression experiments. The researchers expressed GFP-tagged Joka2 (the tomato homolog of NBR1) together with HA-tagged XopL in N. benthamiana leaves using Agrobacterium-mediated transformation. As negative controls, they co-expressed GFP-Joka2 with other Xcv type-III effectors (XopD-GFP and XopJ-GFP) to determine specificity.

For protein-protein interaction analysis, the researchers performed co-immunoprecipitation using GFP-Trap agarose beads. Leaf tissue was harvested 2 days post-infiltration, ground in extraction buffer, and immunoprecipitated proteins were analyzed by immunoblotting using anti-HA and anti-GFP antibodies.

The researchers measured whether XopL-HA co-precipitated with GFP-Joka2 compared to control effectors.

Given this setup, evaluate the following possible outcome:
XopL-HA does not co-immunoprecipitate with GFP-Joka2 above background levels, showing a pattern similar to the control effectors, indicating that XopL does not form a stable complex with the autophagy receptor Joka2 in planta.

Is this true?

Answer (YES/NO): NO